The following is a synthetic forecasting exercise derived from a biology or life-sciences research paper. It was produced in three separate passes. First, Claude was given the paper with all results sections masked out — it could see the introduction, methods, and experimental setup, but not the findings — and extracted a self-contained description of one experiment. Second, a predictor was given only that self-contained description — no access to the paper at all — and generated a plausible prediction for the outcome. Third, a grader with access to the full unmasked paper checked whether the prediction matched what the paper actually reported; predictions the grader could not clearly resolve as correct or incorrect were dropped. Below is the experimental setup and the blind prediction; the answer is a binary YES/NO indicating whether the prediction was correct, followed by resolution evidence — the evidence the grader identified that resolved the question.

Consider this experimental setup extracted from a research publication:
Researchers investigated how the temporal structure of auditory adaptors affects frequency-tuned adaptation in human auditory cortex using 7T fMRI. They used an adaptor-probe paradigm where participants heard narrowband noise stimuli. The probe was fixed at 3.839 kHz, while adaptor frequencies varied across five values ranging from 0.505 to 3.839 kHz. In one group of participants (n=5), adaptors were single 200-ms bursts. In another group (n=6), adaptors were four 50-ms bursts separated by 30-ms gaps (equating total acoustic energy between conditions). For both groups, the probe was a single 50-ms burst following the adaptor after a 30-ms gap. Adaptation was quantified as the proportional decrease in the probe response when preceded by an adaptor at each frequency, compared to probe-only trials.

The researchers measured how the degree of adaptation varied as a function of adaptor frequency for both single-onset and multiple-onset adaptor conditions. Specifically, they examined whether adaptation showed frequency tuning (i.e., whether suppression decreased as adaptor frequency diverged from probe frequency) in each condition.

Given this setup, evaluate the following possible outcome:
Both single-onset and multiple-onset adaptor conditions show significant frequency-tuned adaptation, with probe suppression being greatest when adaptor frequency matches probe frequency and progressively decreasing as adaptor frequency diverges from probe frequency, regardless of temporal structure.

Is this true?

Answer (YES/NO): NO